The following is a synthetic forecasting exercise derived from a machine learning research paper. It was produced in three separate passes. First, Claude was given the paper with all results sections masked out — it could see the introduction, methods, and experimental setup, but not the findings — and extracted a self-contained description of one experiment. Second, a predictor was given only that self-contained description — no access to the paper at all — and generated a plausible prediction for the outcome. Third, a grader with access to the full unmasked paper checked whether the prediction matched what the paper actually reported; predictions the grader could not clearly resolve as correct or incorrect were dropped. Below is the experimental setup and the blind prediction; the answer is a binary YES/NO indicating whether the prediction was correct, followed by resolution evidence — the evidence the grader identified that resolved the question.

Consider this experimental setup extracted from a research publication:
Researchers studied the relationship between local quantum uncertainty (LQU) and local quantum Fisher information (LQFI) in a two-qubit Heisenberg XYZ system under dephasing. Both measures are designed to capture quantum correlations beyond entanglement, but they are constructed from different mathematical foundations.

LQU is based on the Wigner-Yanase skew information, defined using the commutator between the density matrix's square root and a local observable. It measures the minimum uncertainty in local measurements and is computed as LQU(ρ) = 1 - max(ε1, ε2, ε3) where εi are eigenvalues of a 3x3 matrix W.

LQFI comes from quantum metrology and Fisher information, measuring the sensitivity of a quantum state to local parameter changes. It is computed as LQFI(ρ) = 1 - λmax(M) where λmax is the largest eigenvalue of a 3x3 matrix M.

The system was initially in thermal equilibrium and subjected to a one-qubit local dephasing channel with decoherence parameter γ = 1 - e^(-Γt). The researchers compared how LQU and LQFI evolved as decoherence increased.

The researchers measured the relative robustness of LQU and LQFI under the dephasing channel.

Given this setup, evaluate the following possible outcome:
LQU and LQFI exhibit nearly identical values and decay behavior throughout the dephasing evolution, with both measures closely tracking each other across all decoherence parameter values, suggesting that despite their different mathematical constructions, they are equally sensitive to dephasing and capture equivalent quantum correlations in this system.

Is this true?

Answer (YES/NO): NO